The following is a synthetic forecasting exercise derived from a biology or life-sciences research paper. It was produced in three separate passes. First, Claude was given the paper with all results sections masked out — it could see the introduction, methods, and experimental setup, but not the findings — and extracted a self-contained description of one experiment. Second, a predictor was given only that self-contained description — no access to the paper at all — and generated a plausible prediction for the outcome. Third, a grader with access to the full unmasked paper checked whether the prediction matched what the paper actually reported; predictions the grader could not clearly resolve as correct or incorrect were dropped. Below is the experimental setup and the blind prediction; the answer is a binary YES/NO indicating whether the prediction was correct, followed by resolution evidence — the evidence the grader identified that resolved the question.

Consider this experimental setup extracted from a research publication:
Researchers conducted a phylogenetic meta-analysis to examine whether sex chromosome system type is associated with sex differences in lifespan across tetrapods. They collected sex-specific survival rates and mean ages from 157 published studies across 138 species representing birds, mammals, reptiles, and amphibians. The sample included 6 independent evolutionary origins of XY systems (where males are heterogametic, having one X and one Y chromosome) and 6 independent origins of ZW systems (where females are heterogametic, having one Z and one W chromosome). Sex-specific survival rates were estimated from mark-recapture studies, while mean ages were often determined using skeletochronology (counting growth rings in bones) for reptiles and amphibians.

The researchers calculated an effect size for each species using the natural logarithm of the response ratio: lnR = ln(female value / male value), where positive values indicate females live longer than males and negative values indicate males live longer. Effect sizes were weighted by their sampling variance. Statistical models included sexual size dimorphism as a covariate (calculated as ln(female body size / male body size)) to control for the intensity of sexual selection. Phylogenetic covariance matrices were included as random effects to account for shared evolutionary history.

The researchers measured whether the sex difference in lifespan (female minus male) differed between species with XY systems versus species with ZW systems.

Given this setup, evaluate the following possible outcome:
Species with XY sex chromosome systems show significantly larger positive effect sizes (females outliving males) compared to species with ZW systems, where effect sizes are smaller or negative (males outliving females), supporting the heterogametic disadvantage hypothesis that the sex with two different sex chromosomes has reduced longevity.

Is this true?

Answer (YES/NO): YES